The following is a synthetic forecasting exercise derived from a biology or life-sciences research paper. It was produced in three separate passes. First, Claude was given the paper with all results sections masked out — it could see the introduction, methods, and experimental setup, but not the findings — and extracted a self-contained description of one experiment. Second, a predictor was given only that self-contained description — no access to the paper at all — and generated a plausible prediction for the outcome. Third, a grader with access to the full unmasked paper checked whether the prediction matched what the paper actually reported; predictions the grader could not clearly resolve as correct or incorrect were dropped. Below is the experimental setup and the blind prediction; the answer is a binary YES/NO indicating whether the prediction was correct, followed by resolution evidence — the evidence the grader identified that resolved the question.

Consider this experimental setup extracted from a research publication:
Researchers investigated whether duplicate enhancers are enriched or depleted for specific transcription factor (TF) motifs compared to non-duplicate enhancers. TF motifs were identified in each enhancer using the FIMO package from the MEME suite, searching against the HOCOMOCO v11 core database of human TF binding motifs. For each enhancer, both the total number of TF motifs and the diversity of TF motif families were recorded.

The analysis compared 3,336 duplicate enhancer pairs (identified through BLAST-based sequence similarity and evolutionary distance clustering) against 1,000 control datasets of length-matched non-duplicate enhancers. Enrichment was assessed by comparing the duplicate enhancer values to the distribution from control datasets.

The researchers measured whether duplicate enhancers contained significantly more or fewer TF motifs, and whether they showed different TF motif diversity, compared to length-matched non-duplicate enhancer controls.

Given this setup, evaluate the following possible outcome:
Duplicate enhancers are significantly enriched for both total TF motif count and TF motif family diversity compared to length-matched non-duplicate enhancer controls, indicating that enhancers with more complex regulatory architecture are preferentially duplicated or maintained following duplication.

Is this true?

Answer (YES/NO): YES